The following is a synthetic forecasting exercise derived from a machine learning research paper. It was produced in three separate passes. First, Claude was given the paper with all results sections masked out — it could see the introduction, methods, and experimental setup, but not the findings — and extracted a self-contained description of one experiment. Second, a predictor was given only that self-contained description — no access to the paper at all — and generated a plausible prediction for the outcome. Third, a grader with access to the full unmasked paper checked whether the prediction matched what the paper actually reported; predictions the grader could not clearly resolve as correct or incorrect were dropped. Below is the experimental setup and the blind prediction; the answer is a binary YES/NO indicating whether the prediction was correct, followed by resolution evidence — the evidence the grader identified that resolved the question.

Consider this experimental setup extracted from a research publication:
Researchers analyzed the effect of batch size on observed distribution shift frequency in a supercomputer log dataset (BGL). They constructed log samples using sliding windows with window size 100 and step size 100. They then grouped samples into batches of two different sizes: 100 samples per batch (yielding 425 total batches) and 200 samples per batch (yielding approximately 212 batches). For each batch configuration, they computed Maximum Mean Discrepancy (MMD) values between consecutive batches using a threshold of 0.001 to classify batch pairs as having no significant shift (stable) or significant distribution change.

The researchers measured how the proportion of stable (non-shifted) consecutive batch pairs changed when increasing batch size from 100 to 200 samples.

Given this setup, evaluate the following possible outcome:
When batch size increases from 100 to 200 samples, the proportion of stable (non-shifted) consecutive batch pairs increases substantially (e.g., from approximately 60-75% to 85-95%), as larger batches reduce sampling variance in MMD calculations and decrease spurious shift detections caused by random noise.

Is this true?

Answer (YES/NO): NO